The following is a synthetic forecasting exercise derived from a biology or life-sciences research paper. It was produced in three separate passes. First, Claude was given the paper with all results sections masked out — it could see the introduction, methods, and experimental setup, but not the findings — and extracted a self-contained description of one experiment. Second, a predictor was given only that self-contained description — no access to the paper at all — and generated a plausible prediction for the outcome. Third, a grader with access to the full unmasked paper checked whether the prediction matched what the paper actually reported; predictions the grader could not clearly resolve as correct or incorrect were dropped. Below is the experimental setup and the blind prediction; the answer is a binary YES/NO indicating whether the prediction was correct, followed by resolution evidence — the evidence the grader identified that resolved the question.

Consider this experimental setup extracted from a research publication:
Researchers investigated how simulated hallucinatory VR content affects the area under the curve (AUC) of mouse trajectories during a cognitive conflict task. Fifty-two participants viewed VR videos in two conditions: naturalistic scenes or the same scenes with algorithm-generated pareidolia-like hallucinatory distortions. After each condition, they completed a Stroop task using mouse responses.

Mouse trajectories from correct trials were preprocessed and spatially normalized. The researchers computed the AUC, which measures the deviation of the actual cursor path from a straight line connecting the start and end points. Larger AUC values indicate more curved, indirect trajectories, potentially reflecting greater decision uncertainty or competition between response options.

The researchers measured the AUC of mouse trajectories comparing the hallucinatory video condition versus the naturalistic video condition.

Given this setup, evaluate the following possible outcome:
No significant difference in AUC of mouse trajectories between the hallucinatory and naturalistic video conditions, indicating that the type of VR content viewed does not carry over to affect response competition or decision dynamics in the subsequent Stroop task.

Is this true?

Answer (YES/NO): YES